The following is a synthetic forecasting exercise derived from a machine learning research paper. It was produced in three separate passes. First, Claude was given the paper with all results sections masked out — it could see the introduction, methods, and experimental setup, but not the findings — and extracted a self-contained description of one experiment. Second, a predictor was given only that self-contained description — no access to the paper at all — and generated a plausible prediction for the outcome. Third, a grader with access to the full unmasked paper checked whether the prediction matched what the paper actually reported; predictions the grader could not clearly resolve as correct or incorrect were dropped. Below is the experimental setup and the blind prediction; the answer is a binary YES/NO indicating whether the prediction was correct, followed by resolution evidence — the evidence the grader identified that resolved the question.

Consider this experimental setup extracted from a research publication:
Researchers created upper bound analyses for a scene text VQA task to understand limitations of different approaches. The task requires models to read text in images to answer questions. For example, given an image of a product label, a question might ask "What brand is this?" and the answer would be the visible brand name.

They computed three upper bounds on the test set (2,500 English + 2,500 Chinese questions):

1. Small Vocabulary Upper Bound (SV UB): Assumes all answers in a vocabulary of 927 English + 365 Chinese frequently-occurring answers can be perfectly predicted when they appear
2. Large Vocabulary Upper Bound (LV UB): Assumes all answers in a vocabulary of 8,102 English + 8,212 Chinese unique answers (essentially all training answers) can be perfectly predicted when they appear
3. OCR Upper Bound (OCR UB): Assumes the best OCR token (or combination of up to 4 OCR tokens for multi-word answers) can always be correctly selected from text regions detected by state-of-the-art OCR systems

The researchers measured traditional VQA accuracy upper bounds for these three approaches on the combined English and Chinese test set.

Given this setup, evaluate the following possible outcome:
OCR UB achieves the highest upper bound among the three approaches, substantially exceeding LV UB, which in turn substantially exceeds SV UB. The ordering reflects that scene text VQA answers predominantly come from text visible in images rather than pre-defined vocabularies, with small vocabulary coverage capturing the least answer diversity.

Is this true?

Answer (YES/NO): NO